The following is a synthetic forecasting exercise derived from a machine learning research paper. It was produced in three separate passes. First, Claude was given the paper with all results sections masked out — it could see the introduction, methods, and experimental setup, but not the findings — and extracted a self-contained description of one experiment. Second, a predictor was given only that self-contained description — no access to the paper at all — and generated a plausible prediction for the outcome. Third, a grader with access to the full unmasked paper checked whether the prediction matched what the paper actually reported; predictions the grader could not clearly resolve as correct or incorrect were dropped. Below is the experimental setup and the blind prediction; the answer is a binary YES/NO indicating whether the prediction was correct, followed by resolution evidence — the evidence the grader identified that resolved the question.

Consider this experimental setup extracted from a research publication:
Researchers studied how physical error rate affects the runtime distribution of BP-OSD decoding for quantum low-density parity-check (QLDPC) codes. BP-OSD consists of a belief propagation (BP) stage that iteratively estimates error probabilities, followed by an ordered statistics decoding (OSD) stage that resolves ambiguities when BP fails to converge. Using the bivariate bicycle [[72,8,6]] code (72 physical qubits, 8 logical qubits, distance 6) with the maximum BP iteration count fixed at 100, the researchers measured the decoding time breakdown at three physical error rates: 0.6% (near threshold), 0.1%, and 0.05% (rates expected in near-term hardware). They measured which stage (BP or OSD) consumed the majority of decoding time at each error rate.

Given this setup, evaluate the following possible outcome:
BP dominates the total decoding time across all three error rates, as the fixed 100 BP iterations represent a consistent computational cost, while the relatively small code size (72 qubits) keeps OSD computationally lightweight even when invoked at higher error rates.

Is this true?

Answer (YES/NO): NO